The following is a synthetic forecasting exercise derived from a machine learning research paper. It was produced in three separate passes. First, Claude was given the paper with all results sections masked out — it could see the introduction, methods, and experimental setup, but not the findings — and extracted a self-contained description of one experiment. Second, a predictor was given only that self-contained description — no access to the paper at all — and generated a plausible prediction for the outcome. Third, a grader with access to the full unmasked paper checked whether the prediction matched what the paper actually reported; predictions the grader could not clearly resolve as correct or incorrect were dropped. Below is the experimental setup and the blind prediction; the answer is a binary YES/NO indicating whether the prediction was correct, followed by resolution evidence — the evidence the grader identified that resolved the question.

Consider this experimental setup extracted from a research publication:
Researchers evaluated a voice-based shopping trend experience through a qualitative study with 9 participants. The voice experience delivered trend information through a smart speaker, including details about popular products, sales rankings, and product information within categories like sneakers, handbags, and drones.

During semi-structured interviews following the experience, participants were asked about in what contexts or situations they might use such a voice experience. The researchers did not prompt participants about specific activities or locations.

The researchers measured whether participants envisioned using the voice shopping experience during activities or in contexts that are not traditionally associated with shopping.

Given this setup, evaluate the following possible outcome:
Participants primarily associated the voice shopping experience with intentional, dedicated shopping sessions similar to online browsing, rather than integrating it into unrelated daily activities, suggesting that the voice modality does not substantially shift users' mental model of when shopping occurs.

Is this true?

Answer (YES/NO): NO